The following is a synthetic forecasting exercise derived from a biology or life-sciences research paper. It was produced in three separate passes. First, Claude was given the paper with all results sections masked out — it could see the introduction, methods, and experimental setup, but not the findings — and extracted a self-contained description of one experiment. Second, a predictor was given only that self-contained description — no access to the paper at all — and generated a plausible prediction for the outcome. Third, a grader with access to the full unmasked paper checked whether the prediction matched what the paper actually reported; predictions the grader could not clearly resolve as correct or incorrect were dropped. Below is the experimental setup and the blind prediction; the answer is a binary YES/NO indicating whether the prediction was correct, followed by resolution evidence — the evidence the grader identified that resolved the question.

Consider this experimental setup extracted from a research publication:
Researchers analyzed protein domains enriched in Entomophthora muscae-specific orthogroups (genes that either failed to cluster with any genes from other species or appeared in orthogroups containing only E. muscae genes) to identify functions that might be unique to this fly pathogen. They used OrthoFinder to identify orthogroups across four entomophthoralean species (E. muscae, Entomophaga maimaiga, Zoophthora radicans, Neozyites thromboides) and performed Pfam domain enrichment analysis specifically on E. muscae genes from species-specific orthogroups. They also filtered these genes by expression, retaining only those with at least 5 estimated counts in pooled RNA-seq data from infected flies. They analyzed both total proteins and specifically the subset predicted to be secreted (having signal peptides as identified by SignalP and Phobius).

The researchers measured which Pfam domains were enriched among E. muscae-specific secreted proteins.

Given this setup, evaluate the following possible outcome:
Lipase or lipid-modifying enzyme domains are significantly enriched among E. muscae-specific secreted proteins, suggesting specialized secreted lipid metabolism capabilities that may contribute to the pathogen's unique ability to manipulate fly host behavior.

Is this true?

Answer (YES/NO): NO